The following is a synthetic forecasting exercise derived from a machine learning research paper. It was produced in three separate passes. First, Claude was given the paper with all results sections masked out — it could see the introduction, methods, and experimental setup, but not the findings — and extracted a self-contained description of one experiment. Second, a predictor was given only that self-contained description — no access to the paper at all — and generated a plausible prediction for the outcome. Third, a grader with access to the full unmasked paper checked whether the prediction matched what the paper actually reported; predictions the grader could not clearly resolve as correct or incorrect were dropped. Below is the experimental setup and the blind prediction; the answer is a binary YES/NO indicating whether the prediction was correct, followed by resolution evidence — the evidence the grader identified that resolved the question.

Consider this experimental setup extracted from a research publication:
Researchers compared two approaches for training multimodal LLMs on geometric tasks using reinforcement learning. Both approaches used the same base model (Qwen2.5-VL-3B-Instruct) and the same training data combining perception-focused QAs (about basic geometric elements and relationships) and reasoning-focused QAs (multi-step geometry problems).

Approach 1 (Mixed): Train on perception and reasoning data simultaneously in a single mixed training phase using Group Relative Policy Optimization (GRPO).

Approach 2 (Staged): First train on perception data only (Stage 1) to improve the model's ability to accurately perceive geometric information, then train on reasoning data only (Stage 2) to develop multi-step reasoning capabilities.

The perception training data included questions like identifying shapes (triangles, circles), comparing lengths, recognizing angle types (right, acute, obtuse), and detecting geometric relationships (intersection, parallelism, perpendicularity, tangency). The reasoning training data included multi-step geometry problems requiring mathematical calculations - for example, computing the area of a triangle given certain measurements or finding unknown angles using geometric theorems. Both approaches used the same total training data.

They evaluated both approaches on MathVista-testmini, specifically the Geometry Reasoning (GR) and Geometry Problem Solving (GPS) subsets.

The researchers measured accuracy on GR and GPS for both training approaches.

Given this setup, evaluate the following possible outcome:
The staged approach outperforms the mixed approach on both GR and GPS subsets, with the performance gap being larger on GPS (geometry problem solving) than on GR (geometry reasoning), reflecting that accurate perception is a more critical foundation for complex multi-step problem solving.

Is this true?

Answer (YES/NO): NO